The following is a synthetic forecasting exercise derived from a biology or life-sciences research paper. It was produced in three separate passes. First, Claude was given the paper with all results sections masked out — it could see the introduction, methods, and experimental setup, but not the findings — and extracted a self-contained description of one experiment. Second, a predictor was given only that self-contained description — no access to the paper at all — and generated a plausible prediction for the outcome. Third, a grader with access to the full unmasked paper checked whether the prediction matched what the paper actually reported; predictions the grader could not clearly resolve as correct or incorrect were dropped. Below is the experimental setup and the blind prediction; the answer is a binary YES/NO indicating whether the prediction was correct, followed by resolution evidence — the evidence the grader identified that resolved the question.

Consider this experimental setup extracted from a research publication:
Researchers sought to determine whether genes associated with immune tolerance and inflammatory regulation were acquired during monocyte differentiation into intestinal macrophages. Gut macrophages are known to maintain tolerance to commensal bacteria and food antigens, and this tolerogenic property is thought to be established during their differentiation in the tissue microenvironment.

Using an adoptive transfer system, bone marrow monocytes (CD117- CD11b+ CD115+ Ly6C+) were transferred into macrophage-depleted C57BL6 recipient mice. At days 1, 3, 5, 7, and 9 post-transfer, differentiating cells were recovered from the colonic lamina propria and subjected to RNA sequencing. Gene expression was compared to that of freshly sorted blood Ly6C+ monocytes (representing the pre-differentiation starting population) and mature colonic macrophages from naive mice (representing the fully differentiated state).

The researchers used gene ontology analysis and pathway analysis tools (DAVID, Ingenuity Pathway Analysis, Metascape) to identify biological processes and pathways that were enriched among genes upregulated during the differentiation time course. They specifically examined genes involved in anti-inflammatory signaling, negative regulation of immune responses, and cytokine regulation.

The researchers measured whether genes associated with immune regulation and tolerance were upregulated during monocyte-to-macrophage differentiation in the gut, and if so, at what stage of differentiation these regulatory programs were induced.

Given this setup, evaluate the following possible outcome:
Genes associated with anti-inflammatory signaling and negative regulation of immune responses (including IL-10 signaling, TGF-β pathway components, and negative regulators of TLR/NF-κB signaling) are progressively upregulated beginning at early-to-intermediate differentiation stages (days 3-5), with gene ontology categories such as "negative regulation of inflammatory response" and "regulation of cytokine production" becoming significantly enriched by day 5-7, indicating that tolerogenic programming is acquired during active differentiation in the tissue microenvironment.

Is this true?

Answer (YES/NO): NO